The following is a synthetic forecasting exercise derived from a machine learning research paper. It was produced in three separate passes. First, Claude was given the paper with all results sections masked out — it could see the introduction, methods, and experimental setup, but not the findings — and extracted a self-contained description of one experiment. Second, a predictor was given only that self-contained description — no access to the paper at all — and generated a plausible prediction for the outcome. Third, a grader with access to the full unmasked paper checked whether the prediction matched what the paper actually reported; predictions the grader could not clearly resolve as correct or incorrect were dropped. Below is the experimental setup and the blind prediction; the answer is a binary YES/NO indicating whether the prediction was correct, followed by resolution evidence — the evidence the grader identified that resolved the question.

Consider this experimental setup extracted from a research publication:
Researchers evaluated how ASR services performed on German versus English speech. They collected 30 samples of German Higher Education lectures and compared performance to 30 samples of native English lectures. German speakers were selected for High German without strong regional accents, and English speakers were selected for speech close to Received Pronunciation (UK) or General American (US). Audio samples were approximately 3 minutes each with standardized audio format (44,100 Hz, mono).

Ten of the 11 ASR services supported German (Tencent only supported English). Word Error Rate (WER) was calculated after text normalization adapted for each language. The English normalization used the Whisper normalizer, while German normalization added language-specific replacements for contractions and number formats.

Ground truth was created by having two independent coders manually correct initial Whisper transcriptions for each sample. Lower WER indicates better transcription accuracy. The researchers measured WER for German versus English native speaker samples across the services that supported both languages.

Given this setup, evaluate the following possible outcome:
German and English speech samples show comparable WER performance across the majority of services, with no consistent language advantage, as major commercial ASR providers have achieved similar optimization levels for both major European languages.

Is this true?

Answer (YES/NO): NO